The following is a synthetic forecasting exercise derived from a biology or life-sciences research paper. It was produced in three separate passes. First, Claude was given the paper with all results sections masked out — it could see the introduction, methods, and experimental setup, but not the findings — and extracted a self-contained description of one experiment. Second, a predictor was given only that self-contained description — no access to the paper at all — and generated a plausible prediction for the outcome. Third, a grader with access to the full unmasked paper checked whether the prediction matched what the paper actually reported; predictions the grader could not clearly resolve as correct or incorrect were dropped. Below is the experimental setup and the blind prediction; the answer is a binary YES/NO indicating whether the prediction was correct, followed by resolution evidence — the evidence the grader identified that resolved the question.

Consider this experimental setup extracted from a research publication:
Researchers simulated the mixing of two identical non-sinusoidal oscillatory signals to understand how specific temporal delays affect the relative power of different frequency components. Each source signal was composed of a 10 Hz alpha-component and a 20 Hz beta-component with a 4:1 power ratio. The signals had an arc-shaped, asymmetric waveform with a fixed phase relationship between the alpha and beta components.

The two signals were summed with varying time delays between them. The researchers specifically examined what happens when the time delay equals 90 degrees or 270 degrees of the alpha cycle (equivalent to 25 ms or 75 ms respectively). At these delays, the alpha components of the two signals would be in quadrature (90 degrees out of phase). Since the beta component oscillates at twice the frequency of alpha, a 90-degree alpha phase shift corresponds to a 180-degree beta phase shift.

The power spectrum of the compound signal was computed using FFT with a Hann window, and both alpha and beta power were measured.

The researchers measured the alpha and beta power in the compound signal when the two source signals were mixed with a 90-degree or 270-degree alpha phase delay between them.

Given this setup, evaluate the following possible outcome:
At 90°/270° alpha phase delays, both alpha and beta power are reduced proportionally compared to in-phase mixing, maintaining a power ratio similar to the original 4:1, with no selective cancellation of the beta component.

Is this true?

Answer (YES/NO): NO